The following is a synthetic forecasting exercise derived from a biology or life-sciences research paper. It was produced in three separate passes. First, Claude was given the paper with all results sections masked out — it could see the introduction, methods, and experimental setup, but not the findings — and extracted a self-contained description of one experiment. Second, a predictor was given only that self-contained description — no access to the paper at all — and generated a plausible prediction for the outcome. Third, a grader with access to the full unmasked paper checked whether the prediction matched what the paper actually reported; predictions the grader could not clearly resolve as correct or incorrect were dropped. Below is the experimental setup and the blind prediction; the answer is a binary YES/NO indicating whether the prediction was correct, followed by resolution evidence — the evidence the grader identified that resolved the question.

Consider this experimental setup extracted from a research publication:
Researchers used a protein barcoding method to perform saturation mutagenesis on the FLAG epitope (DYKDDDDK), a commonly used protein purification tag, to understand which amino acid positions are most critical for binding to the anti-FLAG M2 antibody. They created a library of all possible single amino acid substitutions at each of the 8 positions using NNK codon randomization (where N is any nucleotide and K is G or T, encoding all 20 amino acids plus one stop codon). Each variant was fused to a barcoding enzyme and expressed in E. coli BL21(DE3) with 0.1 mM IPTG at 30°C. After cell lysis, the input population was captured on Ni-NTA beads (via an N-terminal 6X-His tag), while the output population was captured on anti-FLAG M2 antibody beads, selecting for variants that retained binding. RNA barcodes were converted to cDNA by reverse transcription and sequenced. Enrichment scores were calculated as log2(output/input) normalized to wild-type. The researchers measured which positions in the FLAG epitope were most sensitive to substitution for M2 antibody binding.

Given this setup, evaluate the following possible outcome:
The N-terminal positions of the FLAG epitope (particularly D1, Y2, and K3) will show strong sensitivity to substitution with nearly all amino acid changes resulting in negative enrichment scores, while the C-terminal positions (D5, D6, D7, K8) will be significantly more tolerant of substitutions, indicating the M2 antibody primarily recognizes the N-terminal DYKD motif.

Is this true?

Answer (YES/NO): NO